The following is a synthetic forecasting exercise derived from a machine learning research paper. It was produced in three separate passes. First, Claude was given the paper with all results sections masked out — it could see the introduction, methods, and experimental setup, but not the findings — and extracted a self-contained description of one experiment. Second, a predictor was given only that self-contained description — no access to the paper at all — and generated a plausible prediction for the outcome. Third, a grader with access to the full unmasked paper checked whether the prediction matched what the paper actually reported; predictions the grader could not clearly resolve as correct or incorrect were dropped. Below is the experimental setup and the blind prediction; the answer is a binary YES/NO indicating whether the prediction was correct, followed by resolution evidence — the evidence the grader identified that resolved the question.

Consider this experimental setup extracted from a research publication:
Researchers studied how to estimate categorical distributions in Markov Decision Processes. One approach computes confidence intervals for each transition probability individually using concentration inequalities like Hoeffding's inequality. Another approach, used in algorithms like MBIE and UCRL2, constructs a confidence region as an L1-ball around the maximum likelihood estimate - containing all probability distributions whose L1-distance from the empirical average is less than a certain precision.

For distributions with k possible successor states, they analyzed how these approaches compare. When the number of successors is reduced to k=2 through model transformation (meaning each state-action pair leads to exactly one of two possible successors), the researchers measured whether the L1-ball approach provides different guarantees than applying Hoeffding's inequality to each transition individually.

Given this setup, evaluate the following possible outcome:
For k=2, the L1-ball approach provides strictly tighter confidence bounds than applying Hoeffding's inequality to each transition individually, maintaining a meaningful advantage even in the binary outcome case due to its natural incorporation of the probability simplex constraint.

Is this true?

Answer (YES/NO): NO